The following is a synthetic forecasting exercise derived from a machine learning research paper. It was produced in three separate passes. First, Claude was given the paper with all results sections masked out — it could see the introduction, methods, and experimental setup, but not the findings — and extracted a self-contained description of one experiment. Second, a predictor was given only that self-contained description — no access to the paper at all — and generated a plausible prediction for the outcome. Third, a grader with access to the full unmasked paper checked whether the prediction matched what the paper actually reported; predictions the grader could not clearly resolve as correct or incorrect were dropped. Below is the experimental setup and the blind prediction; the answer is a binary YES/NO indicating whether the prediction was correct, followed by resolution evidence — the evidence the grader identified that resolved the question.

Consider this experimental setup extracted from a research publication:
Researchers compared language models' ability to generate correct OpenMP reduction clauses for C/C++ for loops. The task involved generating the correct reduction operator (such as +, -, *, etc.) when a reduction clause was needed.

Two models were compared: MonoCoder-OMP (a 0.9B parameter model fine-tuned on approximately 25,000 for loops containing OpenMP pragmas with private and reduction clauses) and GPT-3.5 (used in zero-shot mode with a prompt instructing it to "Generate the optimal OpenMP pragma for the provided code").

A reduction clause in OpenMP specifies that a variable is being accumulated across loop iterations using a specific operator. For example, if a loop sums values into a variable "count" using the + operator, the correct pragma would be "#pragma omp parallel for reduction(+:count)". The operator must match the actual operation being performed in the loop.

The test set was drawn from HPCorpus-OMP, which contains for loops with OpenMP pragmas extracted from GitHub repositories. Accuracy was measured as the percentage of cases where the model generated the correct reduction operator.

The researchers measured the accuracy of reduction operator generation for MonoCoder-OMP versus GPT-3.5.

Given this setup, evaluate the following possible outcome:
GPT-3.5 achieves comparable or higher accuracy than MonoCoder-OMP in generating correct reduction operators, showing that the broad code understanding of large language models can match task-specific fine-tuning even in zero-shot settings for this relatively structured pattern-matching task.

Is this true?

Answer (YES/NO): YES